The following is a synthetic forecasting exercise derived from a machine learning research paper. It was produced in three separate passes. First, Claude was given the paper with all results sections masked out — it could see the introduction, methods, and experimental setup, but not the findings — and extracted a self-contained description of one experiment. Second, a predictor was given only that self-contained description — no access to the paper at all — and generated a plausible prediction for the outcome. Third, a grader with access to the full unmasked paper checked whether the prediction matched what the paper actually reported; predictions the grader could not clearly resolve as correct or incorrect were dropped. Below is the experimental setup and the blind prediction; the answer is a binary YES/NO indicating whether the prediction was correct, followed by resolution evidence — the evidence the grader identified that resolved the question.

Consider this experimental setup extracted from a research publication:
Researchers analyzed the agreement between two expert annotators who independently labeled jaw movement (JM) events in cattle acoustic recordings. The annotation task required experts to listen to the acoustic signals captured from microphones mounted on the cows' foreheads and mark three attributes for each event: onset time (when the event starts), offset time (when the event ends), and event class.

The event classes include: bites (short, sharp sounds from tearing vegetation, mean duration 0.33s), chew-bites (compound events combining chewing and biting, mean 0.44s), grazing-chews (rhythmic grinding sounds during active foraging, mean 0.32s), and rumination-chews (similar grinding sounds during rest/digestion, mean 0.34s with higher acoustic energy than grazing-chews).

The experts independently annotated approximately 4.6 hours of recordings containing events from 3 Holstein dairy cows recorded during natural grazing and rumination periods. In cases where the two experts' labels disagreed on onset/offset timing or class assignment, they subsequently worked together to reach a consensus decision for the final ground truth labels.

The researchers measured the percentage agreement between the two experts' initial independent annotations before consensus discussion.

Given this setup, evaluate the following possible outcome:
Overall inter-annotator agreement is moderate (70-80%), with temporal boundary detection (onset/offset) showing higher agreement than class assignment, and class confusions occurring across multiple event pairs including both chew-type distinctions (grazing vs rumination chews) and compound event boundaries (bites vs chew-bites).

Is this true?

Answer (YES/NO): NO